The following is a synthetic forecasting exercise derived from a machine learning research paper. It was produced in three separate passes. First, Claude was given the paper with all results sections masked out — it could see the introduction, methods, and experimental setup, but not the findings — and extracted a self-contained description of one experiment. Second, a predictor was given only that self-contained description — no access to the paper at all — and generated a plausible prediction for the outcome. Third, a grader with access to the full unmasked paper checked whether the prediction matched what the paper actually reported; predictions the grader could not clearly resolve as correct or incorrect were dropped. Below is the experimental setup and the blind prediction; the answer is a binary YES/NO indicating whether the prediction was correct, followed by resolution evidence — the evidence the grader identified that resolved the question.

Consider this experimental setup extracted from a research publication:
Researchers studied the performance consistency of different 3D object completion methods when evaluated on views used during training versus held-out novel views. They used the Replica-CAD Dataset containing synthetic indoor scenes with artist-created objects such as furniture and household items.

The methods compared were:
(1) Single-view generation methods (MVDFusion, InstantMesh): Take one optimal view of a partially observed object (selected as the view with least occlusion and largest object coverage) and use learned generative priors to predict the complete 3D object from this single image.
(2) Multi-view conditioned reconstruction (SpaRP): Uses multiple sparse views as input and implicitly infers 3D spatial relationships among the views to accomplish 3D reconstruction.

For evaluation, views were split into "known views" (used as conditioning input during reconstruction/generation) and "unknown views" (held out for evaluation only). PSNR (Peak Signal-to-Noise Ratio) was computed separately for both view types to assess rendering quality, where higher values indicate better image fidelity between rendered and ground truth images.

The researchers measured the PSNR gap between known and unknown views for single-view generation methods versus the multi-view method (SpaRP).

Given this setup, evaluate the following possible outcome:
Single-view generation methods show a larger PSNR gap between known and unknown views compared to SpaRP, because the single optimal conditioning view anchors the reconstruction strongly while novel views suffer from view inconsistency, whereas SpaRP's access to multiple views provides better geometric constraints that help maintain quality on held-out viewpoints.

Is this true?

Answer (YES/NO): NO